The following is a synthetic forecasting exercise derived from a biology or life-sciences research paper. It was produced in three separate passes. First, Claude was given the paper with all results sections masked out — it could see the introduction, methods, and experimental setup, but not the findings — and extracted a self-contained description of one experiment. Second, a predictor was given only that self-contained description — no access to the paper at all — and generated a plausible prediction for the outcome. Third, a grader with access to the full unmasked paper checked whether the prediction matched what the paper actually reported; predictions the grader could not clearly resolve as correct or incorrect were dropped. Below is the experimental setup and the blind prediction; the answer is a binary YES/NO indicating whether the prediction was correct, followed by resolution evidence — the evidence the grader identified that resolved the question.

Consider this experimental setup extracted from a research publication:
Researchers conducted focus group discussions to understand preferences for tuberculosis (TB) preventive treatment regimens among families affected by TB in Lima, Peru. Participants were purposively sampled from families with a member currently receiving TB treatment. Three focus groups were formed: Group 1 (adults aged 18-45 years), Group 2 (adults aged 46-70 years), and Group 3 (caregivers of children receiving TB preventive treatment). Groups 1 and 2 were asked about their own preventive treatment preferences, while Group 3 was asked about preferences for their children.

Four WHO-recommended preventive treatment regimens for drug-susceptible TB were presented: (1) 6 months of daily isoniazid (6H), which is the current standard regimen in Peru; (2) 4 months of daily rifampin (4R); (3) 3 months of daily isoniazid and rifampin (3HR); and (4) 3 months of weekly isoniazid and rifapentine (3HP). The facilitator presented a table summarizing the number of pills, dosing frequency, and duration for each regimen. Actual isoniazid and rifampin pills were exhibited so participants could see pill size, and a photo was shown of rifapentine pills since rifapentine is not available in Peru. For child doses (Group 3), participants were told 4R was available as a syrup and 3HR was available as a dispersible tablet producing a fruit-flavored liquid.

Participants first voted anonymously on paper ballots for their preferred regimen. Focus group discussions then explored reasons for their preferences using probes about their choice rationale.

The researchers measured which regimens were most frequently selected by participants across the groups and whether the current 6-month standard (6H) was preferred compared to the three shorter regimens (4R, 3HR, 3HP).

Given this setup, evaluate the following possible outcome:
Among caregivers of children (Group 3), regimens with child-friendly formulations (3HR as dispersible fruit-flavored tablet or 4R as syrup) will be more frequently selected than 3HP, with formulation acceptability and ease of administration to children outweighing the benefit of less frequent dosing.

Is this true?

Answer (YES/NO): YES